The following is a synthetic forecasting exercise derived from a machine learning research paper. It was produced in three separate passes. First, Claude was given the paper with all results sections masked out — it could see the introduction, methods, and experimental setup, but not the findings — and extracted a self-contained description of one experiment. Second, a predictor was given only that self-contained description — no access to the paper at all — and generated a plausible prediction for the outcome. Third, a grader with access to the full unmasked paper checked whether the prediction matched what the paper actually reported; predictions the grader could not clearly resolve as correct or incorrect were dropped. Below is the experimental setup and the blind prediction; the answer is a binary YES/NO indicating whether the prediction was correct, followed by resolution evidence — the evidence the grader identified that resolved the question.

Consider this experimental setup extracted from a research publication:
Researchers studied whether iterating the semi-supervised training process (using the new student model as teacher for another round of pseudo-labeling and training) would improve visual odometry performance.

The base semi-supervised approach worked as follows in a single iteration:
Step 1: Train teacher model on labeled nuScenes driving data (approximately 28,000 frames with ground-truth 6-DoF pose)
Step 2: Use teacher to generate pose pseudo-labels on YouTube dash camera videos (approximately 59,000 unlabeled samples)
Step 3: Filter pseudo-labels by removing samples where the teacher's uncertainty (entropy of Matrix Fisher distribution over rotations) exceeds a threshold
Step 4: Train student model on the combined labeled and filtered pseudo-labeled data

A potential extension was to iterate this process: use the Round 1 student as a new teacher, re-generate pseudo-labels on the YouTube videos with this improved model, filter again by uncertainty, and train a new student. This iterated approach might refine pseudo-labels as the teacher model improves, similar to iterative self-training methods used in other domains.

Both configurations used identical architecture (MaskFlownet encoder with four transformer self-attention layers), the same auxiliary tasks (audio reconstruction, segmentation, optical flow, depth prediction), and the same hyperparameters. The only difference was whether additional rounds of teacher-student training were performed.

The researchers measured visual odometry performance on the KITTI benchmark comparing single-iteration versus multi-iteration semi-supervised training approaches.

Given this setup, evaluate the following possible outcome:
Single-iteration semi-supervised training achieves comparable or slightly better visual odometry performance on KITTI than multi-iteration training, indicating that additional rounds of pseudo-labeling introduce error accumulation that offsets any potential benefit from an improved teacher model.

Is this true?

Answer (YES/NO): YES